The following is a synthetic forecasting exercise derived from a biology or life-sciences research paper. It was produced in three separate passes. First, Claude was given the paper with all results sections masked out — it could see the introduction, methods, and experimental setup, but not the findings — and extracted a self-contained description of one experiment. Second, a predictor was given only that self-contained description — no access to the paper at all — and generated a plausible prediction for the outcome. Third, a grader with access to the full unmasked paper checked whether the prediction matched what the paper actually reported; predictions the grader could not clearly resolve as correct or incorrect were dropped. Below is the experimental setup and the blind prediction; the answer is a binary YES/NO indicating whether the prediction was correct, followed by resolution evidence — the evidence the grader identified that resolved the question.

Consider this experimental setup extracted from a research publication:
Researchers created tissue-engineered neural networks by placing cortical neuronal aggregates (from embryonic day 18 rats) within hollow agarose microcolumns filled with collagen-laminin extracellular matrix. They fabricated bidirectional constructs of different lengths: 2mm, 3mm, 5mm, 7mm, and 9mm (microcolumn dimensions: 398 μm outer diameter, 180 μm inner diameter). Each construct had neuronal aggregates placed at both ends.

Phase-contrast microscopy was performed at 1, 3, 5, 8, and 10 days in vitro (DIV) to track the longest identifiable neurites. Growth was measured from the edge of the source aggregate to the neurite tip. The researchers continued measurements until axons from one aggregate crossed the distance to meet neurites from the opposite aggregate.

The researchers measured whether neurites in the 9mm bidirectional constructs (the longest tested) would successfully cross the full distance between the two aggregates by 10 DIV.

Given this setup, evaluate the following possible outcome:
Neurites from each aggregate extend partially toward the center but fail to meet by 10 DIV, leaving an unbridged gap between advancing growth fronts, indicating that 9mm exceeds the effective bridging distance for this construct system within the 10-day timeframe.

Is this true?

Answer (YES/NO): NO